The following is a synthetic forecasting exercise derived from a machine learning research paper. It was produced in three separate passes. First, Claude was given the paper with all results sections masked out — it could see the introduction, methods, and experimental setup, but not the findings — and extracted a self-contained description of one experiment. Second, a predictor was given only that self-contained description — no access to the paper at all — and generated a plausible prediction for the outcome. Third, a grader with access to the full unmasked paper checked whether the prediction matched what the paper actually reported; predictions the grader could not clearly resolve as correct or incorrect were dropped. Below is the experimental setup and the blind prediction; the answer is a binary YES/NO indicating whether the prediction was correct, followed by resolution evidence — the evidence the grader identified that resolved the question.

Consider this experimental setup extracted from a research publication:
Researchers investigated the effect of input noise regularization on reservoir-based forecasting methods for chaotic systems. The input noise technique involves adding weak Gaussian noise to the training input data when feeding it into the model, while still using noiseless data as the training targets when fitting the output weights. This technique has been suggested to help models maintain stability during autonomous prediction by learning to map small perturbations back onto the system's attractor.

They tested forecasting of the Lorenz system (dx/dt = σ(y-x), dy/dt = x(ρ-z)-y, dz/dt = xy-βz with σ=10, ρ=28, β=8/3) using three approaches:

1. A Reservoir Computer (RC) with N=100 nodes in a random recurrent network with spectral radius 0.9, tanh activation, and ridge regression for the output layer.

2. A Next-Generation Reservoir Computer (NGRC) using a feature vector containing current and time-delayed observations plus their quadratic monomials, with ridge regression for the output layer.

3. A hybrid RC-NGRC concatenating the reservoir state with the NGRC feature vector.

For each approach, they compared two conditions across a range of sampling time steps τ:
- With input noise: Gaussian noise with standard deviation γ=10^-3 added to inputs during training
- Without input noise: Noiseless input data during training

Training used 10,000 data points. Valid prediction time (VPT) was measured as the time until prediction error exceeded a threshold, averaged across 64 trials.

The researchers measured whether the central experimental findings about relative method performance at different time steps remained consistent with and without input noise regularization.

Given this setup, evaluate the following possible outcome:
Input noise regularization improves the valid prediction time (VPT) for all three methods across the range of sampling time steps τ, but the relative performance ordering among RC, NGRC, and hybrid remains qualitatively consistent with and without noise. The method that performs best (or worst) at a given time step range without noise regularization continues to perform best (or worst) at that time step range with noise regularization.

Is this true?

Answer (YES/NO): YES